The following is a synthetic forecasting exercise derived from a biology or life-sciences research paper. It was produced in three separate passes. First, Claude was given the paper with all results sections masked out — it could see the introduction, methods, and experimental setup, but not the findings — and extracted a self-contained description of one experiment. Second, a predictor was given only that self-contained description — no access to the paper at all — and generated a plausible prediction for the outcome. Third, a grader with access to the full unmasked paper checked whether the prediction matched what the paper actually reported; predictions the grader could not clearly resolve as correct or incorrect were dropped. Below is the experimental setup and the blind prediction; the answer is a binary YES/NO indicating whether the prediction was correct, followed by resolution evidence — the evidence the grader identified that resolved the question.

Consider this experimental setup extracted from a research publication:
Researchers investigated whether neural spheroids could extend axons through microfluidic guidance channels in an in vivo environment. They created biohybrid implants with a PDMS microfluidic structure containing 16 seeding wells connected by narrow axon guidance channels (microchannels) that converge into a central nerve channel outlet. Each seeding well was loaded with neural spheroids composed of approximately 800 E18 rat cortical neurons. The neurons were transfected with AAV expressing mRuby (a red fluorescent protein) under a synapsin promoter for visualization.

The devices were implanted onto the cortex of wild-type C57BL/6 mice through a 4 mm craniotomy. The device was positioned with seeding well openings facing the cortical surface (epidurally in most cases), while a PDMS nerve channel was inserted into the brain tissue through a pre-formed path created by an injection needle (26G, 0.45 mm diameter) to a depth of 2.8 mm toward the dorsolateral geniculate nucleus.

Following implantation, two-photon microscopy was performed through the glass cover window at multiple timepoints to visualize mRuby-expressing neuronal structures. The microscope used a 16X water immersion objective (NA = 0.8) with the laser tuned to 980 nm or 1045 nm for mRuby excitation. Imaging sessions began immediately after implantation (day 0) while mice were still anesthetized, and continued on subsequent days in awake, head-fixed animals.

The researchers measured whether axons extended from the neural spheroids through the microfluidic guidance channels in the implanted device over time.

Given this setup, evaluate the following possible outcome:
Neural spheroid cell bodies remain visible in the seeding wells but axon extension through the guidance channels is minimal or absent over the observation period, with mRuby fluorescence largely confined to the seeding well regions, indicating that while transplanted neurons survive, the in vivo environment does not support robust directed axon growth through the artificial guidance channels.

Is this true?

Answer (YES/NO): NO